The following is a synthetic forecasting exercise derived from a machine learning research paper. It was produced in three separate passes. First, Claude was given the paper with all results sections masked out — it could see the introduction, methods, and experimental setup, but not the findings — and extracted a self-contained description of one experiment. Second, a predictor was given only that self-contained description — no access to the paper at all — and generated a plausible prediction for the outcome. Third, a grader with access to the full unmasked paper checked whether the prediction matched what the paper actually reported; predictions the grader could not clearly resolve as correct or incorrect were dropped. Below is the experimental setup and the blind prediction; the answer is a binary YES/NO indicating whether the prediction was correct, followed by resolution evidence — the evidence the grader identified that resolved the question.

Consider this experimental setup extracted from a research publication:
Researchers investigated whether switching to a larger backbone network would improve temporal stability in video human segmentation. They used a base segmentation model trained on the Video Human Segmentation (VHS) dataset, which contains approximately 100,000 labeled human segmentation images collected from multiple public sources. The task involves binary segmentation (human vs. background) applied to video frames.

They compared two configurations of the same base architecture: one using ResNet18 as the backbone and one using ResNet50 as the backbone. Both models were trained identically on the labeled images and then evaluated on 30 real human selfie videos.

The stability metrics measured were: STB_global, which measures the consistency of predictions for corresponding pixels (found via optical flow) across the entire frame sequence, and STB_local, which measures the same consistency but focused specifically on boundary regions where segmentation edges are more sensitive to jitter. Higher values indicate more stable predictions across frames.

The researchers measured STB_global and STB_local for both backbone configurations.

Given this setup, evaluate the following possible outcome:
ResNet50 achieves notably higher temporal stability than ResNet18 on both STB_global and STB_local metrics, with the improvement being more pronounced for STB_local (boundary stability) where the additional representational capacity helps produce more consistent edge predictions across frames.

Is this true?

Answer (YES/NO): NO